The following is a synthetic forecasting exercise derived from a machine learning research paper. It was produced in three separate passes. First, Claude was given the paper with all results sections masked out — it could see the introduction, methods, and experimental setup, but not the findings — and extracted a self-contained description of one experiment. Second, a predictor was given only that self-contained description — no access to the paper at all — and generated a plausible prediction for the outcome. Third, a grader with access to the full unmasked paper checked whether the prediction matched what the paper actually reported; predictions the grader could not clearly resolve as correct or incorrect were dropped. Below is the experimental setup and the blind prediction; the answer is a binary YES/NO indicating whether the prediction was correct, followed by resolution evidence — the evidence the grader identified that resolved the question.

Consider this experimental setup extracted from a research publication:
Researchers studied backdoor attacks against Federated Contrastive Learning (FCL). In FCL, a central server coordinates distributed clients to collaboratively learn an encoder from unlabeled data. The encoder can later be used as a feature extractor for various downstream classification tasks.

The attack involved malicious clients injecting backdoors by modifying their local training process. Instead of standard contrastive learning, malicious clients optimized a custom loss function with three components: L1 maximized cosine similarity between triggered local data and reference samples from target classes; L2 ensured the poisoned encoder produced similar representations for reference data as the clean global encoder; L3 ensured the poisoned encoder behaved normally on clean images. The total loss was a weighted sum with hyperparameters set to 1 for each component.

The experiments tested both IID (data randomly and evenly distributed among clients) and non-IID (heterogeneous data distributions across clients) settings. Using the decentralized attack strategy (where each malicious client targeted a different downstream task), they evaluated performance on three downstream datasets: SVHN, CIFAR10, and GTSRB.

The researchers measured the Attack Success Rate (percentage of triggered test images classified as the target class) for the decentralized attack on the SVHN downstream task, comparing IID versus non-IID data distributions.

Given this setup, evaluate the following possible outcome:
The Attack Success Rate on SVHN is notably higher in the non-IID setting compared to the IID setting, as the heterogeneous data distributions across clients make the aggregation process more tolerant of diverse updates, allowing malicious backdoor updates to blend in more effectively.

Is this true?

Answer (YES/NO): NO